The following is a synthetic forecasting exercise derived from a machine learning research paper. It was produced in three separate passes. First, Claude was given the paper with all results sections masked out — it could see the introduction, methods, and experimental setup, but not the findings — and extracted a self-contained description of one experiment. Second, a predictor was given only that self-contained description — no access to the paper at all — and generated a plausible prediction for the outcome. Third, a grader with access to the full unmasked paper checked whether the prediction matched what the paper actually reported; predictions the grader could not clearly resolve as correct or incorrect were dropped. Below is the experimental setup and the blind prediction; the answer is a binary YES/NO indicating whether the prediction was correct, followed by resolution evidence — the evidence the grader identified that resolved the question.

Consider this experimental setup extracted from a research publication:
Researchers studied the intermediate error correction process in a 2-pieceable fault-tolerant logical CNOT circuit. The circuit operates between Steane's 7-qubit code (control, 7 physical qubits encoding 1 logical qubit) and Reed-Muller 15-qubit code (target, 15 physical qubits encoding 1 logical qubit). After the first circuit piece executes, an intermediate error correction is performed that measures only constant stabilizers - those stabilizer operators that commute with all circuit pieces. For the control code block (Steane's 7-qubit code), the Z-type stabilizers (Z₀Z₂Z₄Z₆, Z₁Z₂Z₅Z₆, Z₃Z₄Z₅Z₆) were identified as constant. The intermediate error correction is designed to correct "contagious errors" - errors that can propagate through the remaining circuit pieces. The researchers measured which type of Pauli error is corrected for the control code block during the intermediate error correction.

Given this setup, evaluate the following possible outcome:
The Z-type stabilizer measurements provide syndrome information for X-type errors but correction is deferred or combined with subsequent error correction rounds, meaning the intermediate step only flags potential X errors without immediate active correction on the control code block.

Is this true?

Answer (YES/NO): NO